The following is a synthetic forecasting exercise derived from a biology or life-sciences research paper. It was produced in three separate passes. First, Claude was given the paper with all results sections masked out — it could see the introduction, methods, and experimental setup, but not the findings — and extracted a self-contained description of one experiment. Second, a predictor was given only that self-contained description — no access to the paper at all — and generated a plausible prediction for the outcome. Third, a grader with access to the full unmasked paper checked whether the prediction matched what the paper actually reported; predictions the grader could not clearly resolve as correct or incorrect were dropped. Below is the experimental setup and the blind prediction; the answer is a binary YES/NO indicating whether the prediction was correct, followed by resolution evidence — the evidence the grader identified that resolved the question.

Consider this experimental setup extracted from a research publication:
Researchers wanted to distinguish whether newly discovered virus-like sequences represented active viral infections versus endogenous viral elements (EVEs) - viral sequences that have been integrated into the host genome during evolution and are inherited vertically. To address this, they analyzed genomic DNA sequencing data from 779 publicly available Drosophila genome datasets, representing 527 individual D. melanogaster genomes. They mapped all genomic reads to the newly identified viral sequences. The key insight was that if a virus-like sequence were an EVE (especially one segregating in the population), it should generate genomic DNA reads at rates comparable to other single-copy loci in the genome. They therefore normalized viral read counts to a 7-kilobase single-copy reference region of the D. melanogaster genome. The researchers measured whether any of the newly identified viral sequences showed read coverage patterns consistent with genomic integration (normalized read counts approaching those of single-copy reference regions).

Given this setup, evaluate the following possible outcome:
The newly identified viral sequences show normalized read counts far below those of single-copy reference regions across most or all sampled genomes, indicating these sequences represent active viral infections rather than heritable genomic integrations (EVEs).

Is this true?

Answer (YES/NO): YES